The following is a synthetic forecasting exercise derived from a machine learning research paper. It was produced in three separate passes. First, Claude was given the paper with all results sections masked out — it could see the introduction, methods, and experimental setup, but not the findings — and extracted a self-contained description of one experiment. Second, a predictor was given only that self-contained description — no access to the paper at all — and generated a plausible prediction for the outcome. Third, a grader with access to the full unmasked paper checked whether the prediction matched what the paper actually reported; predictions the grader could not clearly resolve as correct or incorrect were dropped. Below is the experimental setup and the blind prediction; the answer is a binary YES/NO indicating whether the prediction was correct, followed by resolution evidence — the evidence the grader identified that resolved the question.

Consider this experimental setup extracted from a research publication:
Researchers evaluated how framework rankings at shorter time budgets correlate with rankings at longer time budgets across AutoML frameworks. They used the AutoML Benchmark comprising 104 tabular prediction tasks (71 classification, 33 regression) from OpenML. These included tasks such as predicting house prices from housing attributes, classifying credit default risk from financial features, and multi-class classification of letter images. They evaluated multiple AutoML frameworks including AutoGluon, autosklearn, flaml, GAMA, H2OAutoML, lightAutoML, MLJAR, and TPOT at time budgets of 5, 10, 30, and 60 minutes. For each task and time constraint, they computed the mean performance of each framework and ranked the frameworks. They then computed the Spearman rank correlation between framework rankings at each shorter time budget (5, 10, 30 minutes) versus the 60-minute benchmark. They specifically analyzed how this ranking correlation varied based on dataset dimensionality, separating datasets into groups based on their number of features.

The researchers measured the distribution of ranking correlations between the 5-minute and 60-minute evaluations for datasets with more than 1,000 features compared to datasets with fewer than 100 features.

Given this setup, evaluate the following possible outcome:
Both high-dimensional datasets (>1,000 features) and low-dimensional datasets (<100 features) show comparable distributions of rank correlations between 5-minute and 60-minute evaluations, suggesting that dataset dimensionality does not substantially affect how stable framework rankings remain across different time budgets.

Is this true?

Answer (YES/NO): NO